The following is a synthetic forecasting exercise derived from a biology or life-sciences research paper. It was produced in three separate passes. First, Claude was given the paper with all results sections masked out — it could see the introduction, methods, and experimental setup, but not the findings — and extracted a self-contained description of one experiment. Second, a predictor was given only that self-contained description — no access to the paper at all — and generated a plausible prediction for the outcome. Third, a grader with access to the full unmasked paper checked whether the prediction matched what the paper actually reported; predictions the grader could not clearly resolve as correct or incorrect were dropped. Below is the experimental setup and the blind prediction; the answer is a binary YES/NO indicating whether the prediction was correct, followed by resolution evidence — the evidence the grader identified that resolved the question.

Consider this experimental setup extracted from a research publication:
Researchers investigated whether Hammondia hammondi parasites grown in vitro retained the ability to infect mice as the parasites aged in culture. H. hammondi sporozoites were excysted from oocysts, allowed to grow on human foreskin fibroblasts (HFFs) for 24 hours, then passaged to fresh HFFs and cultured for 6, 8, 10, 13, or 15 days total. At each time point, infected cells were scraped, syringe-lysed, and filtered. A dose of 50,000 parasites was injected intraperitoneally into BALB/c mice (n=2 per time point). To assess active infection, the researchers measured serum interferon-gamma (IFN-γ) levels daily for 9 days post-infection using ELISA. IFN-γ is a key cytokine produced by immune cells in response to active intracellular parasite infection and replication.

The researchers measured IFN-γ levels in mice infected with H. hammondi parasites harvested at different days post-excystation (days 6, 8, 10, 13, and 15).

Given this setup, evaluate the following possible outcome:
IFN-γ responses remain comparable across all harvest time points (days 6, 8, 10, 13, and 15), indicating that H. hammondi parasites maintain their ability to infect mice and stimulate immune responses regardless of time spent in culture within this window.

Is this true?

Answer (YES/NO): NO